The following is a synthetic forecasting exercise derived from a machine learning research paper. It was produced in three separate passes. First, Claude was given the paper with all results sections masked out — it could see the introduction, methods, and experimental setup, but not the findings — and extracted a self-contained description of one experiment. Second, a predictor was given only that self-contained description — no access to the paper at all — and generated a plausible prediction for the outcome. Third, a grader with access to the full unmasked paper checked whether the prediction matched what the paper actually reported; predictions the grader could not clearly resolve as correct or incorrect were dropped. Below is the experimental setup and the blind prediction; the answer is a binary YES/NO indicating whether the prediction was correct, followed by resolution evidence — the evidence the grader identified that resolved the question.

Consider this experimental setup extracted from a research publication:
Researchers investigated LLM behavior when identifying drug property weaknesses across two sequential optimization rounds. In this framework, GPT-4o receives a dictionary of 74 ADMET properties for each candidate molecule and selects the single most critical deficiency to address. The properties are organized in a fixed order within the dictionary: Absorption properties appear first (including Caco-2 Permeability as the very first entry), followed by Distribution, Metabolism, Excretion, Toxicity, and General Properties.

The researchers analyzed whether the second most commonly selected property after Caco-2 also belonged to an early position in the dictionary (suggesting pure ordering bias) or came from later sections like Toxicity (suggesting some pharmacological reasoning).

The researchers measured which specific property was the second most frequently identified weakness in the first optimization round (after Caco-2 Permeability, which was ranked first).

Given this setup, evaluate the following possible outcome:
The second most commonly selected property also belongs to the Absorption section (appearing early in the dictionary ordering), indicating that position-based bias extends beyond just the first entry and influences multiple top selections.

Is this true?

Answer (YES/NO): NO